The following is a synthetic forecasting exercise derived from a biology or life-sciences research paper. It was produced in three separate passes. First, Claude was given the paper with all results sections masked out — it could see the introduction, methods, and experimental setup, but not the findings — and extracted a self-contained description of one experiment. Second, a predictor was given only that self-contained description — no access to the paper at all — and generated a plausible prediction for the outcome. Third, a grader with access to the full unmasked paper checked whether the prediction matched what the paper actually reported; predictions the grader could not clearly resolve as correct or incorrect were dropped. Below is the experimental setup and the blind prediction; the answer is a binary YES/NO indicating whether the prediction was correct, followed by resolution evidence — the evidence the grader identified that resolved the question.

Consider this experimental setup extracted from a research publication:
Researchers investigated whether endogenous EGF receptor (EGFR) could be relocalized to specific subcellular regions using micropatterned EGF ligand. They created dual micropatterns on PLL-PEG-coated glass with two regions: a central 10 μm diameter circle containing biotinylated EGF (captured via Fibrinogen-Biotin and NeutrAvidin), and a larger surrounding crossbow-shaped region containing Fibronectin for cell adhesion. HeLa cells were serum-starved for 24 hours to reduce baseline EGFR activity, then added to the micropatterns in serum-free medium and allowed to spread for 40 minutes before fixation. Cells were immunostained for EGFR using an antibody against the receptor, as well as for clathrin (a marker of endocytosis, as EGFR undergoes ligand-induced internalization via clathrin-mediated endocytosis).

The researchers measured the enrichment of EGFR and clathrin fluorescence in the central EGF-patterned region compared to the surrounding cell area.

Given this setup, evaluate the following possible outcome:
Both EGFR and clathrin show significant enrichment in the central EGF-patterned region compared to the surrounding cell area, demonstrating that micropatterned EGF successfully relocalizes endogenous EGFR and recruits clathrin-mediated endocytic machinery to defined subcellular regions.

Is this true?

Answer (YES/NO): YES